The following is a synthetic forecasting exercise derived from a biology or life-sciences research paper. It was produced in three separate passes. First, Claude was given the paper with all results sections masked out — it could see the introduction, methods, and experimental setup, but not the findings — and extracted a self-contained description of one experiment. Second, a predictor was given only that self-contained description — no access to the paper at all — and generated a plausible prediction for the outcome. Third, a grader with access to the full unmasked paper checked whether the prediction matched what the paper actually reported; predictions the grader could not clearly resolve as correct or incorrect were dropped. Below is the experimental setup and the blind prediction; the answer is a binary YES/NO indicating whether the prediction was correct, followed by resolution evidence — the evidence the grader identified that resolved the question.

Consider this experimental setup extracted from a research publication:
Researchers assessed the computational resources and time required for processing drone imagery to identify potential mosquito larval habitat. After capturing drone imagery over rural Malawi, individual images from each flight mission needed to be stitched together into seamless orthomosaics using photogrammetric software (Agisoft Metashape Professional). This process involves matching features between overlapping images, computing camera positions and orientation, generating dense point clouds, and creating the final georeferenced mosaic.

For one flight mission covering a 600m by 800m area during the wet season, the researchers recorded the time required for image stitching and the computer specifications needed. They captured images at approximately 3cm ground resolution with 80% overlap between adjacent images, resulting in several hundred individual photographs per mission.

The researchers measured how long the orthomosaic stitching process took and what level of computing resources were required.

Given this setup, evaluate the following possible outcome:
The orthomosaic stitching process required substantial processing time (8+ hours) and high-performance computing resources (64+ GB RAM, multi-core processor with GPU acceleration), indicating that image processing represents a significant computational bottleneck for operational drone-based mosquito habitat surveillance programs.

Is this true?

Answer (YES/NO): NO